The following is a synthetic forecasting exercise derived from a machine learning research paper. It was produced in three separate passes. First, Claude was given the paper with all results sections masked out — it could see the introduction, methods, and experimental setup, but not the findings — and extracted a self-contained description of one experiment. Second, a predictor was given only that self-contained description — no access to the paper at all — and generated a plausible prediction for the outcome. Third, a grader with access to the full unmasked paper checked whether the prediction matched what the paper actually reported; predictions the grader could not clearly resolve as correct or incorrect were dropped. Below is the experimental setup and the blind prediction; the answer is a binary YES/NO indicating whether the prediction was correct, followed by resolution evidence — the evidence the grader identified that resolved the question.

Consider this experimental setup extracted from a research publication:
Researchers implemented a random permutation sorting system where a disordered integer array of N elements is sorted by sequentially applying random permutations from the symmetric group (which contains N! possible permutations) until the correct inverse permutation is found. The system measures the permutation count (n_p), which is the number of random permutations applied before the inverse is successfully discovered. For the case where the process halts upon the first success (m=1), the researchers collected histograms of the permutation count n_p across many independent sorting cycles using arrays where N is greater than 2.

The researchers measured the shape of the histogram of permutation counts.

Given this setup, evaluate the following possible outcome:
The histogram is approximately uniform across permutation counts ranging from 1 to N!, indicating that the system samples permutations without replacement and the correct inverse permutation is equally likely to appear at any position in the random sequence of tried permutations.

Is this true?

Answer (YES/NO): NO